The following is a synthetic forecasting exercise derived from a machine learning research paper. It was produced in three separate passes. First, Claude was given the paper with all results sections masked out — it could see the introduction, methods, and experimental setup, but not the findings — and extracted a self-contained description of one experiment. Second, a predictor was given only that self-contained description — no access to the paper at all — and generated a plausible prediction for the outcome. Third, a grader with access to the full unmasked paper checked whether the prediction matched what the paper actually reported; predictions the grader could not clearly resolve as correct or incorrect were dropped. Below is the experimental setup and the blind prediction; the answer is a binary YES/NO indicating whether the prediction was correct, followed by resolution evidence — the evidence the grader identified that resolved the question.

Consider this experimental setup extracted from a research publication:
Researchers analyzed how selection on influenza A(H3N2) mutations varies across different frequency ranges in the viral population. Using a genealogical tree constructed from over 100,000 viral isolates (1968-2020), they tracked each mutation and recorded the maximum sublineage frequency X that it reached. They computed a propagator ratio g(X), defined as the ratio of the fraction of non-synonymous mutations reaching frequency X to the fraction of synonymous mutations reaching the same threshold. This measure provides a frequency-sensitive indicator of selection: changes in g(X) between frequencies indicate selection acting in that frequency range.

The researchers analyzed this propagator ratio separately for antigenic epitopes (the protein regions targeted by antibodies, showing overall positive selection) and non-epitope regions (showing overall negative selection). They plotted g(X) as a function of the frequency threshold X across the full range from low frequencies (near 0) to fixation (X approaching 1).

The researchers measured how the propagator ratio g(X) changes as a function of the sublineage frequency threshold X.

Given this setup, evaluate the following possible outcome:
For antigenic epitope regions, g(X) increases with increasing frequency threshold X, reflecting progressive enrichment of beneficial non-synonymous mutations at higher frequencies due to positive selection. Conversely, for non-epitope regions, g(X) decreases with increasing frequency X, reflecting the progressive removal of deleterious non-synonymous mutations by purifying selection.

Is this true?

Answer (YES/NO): NO